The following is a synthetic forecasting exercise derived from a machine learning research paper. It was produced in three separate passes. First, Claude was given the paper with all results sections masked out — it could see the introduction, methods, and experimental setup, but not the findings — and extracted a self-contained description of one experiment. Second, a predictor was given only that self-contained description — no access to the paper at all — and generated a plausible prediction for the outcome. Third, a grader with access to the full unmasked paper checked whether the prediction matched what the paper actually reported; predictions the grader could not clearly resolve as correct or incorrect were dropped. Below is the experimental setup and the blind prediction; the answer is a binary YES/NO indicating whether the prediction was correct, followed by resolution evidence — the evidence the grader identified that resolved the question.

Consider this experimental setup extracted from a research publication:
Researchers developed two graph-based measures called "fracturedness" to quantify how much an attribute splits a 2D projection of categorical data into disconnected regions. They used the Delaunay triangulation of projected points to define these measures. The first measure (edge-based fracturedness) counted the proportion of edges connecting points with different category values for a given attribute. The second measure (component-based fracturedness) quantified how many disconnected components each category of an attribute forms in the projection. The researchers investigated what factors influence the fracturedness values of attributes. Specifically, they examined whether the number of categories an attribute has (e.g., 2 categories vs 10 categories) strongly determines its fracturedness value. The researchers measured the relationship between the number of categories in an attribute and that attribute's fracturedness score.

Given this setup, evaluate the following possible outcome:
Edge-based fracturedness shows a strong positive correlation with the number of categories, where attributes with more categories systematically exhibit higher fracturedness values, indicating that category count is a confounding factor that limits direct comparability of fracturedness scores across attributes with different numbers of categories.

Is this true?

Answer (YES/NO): NO